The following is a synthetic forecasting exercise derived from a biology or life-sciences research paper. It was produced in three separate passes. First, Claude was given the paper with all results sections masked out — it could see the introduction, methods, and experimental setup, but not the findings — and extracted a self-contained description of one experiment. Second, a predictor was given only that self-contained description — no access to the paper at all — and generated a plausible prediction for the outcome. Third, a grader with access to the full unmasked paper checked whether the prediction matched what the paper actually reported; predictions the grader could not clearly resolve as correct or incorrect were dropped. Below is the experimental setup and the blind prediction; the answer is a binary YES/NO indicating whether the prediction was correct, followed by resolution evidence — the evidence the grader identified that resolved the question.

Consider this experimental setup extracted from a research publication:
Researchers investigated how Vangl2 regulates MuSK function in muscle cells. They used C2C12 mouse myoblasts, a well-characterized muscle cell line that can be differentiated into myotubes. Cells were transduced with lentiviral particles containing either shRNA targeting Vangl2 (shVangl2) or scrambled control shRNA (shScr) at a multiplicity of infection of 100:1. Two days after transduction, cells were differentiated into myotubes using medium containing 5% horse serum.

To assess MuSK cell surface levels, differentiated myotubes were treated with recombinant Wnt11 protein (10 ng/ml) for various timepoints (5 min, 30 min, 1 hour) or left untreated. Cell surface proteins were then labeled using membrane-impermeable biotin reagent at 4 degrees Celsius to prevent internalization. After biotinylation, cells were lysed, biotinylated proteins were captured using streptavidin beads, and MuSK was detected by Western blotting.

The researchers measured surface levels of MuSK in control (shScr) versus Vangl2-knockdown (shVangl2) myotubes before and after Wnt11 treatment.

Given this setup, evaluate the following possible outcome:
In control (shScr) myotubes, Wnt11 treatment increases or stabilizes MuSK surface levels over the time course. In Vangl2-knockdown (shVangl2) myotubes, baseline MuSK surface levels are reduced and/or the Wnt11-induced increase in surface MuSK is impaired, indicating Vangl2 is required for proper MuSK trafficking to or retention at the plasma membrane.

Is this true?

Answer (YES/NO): NO